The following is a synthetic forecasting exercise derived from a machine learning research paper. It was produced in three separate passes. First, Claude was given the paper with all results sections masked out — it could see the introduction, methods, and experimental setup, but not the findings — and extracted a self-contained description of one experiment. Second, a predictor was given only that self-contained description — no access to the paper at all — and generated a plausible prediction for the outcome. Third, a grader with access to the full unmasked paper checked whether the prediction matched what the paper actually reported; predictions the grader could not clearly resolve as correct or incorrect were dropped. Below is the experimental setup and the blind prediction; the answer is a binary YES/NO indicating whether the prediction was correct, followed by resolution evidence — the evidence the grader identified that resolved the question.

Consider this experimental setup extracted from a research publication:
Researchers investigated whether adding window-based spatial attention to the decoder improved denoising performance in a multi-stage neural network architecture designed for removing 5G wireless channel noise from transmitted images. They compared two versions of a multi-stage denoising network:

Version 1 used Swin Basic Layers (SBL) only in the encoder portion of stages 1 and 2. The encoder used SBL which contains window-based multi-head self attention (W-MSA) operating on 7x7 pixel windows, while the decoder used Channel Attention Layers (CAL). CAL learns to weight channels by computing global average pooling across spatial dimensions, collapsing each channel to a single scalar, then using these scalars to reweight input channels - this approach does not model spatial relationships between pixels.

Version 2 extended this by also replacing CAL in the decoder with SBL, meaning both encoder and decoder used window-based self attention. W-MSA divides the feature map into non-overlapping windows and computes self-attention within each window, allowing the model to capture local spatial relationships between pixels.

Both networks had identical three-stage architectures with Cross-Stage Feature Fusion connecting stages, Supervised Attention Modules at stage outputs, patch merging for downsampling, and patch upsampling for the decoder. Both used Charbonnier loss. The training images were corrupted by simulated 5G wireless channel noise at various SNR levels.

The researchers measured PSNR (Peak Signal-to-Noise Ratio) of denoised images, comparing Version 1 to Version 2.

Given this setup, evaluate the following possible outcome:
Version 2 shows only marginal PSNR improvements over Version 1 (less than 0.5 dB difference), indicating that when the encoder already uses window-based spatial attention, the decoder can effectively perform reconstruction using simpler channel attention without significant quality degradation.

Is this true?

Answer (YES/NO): NO